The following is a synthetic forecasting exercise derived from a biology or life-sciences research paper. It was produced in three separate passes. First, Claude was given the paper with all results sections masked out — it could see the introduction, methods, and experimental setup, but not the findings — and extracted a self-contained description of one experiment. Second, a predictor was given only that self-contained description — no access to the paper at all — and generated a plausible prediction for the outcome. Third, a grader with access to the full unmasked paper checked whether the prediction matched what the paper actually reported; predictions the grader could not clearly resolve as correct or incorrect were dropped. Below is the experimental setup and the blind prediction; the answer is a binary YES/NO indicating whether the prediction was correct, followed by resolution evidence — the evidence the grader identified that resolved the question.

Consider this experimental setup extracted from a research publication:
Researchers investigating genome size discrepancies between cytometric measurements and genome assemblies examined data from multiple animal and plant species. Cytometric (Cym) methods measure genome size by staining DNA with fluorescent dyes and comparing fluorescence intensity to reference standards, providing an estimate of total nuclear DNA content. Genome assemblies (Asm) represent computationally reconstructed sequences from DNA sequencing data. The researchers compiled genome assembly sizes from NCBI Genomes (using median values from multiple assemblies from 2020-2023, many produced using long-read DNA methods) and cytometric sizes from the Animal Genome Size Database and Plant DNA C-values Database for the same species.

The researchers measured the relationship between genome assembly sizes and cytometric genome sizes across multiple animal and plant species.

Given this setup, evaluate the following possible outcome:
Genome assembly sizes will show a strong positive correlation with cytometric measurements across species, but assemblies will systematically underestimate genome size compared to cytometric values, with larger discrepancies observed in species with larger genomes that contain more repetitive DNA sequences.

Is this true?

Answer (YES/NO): NO